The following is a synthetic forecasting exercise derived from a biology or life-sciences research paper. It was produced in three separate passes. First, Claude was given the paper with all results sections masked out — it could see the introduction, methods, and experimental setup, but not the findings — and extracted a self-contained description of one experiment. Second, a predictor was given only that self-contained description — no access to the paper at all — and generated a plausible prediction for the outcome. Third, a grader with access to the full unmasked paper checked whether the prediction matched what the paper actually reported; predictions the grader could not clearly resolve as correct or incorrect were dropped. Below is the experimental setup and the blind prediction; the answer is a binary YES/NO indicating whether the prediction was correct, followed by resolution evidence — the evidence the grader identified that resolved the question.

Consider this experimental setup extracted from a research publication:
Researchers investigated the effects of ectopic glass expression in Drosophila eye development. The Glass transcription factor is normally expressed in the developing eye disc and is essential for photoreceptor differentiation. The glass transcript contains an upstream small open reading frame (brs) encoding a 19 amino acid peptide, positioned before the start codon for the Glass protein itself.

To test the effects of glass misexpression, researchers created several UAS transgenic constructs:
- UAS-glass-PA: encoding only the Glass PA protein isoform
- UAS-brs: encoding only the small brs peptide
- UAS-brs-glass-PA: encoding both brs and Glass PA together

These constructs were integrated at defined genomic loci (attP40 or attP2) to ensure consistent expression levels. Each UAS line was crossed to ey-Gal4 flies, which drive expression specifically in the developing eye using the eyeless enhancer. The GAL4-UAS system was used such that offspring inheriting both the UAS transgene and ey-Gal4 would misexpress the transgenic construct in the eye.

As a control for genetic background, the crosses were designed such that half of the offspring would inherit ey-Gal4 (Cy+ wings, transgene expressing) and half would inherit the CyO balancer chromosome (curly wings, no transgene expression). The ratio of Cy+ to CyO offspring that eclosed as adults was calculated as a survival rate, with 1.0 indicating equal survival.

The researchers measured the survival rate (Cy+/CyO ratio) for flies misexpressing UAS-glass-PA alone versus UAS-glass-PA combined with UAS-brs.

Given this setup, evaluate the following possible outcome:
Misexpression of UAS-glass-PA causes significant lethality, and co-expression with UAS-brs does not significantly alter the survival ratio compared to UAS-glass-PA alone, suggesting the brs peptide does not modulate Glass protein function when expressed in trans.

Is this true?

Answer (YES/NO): YES